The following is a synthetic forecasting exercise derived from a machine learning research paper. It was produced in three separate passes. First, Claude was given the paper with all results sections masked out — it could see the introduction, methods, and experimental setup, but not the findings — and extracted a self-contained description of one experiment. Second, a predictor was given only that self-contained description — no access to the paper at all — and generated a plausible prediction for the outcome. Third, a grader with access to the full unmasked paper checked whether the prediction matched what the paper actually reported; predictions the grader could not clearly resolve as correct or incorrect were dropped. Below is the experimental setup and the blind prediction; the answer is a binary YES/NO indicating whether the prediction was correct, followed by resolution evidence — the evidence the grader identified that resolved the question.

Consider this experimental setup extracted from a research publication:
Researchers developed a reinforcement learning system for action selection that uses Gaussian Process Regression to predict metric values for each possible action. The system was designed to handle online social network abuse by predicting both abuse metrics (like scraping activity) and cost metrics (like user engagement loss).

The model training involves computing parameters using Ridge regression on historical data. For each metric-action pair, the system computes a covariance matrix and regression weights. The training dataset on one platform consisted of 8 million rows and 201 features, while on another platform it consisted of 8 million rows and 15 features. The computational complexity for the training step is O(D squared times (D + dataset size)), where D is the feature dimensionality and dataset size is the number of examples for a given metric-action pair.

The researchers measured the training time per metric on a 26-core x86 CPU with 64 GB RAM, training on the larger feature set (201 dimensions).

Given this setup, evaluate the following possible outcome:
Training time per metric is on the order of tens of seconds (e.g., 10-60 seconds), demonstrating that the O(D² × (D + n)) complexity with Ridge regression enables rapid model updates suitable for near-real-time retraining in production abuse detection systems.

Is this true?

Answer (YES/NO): NO